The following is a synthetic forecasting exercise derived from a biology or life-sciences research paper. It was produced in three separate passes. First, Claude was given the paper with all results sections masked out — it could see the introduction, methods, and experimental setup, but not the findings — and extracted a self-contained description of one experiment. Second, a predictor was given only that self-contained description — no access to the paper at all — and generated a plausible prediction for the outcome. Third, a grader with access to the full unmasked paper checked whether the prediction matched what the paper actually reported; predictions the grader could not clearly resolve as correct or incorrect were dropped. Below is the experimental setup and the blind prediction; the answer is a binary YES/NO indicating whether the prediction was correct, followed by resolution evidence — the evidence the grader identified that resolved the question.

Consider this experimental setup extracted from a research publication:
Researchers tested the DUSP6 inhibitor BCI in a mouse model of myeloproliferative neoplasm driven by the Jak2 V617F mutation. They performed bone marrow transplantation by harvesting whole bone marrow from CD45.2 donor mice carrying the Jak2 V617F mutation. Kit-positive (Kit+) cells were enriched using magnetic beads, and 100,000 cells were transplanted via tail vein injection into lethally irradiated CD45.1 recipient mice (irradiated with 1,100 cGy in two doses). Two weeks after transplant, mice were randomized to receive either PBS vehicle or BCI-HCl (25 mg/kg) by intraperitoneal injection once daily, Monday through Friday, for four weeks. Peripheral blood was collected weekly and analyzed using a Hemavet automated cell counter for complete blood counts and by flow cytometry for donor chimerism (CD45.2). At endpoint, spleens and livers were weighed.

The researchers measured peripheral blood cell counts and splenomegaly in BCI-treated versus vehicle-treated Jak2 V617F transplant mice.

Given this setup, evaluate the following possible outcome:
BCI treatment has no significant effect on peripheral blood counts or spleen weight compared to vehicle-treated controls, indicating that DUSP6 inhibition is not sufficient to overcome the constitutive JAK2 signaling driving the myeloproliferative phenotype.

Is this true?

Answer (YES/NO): NO